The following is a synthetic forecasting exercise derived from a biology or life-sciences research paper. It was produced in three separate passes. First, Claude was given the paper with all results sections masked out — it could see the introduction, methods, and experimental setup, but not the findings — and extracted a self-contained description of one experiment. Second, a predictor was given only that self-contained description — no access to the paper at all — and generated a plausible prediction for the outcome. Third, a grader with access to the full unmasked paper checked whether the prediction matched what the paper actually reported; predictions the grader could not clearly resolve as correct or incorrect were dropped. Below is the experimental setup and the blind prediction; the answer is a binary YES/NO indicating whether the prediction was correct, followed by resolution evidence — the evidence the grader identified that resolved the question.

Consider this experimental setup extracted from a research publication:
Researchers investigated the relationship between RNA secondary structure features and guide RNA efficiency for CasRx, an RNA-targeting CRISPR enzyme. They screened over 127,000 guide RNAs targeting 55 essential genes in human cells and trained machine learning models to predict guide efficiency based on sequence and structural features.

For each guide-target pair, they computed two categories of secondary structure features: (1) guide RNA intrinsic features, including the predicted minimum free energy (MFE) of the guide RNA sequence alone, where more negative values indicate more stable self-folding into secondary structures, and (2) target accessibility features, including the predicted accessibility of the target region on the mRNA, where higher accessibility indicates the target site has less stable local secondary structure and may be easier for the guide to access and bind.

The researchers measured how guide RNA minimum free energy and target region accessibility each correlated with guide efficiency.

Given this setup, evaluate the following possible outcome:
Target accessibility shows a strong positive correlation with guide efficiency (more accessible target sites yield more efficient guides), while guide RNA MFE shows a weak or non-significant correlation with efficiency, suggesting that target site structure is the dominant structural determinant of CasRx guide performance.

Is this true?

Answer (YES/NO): NO